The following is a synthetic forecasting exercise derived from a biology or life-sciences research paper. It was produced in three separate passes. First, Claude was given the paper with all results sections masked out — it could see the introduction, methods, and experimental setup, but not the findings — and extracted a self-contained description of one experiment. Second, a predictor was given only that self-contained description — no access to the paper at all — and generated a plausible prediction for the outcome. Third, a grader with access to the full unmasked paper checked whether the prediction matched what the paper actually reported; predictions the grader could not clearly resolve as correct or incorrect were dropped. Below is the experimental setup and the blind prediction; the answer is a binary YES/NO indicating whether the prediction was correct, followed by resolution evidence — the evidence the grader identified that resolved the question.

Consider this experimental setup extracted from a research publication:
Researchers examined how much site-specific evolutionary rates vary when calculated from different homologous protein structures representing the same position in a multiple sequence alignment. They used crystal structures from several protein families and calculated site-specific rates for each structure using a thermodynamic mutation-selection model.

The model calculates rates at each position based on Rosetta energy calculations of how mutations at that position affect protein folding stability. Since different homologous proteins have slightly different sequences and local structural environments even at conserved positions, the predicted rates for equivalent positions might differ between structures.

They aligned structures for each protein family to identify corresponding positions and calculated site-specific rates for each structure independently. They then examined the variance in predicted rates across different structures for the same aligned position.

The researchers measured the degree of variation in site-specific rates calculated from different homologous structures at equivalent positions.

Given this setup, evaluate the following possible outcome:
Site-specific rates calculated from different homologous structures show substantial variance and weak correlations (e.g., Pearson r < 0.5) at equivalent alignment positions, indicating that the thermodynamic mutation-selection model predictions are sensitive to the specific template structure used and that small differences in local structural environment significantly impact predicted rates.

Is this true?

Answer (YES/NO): YES